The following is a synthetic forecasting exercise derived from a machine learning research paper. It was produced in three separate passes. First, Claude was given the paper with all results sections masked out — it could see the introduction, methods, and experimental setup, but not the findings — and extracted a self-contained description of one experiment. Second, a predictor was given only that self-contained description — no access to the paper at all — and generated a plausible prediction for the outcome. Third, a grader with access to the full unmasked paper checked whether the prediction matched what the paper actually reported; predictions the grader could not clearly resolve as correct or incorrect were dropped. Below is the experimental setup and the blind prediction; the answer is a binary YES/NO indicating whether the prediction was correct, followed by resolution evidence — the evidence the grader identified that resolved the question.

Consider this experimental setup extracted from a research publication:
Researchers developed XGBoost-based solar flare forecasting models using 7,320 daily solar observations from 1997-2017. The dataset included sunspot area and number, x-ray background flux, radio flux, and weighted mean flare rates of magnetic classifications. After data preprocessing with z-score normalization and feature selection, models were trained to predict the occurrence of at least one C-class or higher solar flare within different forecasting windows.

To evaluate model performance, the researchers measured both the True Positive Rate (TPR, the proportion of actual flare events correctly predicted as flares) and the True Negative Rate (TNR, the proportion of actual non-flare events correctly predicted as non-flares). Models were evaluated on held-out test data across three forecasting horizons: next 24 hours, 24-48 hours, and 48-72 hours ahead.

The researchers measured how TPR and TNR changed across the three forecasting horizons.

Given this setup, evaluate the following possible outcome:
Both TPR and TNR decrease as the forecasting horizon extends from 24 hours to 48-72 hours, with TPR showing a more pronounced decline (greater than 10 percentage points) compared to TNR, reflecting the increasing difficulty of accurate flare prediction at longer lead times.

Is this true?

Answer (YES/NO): NO